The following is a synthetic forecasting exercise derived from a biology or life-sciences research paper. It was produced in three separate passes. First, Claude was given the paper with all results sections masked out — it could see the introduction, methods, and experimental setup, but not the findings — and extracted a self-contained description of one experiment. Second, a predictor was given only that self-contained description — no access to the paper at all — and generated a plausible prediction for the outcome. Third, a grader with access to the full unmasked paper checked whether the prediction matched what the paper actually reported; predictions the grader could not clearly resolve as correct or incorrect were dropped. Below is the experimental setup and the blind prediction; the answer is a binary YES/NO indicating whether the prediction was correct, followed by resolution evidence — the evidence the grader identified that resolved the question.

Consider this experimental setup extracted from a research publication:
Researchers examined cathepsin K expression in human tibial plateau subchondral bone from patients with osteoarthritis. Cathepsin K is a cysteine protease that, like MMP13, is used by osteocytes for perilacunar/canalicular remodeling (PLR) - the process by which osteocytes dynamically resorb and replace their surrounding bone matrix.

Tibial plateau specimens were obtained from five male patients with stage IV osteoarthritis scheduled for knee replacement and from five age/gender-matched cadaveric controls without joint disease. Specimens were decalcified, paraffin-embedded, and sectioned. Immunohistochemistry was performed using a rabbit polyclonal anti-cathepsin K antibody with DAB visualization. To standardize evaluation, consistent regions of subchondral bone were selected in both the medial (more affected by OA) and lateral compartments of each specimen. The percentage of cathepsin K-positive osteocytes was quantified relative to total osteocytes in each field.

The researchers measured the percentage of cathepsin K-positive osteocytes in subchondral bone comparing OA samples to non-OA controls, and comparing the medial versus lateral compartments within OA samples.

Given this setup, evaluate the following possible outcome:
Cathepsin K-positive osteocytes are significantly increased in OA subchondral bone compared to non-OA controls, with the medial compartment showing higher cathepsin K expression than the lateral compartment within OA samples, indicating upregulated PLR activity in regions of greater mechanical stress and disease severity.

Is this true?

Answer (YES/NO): NO